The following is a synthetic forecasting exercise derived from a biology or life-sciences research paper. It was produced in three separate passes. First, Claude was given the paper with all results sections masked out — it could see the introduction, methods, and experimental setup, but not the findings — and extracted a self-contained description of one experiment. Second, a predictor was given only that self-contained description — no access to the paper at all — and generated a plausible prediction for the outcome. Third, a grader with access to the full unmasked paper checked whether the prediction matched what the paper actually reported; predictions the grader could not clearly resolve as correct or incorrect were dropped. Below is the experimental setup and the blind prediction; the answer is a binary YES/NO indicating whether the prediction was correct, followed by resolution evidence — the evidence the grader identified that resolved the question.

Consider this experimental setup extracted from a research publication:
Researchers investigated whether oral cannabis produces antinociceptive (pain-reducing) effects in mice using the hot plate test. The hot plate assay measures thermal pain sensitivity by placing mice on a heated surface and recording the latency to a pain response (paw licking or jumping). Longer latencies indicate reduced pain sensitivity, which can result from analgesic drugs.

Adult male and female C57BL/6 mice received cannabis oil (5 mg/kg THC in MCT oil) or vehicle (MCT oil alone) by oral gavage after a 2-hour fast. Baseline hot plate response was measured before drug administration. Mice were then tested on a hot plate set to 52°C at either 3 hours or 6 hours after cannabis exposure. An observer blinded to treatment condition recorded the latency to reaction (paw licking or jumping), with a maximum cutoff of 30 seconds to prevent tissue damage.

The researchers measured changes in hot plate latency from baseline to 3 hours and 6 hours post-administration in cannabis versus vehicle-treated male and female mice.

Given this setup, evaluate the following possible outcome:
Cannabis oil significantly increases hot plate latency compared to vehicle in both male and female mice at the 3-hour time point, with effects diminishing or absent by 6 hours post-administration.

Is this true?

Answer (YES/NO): NO